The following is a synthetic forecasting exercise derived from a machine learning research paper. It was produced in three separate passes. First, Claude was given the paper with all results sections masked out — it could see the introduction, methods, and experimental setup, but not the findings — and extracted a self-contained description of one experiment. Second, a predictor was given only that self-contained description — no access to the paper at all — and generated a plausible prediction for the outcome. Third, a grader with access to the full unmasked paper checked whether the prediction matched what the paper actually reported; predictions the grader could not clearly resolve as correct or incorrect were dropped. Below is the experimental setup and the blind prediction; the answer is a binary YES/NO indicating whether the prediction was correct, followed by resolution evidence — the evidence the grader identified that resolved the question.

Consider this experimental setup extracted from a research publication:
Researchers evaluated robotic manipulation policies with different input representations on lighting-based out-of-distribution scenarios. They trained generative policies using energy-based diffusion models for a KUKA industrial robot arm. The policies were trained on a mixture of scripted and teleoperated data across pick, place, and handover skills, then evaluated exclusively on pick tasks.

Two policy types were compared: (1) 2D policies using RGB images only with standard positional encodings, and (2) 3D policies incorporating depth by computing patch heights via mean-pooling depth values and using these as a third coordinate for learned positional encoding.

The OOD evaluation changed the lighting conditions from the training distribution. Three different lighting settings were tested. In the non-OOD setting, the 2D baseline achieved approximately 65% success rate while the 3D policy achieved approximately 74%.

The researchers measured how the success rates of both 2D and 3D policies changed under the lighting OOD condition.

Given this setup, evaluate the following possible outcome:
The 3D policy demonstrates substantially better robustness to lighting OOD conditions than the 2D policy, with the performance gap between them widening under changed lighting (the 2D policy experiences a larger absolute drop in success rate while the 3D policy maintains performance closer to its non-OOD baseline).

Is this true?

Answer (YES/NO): NO